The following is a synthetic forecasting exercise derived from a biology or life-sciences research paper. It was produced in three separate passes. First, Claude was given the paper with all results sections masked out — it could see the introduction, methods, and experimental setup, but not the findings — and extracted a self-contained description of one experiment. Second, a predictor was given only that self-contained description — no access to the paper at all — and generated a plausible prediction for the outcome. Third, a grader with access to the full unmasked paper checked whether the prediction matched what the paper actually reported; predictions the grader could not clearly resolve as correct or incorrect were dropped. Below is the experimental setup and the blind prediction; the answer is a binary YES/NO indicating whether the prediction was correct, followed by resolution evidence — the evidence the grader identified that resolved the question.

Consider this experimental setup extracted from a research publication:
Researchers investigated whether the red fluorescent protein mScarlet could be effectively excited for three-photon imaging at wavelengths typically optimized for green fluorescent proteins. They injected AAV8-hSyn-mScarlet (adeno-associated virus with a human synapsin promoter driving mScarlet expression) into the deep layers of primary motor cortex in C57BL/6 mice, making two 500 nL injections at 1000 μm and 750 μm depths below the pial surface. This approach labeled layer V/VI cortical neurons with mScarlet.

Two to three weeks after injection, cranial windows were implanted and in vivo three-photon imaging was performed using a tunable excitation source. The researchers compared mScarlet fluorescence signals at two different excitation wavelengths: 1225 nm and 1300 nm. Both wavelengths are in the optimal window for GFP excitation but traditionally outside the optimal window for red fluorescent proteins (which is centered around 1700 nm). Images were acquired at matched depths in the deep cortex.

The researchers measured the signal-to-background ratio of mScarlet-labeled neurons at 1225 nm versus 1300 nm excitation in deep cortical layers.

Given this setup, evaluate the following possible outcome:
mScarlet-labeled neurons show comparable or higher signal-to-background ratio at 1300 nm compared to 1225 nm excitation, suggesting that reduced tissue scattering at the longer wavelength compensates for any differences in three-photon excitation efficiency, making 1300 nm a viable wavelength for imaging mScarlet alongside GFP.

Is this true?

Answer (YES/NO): YES